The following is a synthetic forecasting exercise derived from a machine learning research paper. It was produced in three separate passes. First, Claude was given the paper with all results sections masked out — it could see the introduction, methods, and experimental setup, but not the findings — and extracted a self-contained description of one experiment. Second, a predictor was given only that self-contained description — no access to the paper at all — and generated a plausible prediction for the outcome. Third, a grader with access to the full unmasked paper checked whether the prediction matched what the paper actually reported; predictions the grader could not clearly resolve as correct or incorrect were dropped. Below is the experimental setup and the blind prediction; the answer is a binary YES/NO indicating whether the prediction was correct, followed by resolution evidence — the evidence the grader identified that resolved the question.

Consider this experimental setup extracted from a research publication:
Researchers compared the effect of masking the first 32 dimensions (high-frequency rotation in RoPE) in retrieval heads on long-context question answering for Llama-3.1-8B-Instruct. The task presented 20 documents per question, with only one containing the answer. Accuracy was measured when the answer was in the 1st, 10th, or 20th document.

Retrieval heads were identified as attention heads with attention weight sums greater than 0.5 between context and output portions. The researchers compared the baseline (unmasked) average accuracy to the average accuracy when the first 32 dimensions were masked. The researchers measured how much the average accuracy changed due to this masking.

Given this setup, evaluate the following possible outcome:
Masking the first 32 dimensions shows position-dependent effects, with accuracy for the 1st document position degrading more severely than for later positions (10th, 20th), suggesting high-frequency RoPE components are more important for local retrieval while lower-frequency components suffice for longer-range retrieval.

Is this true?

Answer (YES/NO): NO